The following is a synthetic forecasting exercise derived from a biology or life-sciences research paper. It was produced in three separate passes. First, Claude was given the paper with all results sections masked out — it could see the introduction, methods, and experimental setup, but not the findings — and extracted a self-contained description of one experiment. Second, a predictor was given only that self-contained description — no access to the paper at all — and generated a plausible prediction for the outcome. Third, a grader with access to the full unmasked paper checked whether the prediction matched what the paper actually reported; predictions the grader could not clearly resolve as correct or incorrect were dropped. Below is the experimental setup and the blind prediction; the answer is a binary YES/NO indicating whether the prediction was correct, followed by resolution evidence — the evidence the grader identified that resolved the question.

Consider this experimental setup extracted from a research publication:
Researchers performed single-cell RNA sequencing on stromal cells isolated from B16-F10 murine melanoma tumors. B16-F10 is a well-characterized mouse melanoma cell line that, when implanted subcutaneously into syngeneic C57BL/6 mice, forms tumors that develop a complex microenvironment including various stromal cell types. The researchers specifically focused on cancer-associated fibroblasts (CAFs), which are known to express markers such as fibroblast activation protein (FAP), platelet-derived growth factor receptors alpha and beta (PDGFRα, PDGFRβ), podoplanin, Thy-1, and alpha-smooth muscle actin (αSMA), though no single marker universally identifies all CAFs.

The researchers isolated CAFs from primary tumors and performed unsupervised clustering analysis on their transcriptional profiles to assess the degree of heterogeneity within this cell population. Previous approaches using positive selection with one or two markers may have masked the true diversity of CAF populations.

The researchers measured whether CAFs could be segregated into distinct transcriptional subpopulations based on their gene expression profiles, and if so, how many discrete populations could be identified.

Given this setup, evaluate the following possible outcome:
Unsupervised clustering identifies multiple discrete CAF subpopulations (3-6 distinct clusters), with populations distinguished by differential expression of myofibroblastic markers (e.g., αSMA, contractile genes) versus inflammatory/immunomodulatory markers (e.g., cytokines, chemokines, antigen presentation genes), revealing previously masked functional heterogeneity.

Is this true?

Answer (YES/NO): YES